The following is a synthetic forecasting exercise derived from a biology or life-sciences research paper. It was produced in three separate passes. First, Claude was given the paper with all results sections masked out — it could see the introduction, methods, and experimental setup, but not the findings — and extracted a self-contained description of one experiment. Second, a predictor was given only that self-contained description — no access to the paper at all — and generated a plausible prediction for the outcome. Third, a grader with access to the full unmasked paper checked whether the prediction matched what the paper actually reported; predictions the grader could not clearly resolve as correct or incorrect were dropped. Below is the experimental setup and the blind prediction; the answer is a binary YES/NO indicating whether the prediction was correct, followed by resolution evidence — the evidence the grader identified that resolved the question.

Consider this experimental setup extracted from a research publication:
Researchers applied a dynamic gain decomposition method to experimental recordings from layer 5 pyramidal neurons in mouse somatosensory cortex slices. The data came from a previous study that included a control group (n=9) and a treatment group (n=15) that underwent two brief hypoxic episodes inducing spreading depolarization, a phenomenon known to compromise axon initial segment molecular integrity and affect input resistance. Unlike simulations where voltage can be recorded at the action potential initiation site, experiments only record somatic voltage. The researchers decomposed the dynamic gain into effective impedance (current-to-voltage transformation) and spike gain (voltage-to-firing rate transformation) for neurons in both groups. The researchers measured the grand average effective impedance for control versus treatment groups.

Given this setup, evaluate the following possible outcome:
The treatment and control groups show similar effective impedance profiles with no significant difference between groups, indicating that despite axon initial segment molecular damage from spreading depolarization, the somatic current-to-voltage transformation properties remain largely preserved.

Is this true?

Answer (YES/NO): NO